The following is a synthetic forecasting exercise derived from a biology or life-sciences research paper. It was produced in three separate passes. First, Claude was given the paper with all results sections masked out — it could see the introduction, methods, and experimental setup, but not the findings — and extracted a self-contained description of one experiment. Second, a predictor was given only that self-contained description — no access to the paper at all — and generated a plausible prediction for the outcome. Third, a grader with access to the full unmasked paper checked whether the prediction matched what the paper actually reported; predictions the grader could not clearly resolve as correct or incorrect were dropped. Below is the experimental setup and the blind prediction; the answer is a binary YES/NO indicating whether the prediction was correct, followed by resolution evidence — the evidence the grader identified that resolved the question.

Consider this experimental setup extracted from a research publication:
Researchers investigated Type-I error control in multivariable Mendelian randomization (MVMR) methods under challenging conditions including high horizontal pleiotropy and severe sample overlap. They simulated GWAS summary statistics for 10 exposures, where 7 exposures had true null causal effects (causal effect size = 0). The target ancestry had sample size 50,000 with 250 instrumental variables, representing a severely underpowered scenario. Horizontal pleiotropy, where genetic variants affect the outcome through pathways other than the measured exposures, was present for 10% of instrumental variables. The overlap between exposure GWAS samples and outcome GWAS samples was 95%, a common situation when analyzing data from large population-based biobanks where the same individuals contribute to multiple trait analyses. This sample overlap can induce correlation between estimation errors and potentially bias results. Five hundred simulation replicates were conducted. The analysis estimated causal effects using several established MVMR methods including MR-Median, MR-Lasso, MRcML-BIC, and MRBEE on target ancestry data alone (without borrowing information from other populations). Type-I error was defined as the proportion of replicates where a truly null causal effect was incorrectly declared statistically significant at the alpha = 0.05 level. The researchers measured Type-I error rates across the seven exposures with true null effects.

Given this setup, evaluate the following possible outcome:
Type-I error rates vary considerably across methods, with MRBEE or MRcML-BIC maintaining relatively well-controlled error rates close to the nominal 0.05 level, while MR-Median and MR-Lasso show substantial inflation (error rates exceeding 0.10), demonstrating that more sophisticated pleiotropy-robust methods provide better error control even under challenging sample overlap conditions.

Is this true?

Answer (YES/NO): NO